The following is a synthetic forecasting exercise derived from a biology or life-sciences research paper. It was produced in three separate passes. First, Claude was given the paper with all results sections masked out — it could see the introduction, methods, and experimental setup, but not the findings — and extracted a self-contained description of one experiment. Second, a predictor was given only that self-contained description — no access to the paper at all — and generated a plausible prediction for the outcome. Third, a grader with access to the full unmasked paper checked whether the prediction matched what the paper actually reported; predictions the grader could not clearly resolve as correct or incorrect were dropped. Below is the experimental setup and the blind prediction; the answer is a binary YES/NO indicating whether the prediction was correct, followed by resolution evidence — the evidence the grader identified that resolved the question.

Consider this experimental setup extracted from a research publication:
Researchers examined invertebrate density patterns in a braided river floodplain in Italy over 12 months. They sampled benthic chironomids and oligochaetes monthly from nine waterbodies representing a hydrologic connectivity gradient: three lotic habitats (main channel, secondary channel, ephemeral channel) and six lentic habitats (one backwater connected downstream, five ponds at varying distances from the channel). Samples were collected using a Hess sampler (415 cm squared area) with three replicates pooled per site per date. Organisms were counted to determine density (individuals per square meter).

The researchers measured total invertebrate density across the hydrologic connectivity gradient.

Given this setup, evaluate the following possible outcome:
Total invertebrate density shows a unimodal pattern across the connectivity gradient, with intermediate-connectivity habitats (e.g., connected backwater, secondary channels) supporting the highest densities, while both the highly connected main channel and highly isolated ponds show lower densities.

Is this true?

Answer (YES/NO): NO